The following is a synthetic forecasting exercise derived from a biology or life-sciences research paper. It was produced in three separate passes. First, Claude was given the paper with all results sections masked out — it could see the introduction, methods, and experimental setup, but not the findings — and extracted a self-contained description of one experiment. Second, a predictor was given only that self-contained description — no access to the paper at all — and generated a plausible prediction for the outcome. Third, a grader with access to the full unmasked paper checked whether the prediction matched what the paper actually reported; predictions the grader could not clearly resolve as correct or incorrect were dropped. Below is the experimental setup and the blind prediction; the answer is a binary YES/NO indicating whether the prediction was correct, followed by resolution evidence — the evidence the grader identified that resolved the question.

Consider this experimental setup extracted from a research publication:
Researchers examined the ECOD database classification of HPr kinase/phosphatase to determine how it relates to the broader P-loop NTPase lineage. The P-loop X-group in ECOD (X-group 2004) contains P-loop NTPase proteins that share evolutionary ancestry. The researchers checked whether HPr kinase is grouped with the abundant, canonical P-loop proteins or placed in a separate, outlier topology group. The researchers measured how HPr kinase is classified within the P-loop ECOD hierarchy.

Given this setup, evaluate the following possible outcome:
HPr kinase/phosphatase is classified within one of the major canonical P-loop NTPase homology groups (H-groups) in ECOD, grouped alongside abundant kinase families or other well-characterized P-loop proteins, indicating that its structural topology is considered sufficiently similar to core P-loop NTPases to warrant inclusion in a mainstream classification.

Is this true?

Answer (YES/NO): NO